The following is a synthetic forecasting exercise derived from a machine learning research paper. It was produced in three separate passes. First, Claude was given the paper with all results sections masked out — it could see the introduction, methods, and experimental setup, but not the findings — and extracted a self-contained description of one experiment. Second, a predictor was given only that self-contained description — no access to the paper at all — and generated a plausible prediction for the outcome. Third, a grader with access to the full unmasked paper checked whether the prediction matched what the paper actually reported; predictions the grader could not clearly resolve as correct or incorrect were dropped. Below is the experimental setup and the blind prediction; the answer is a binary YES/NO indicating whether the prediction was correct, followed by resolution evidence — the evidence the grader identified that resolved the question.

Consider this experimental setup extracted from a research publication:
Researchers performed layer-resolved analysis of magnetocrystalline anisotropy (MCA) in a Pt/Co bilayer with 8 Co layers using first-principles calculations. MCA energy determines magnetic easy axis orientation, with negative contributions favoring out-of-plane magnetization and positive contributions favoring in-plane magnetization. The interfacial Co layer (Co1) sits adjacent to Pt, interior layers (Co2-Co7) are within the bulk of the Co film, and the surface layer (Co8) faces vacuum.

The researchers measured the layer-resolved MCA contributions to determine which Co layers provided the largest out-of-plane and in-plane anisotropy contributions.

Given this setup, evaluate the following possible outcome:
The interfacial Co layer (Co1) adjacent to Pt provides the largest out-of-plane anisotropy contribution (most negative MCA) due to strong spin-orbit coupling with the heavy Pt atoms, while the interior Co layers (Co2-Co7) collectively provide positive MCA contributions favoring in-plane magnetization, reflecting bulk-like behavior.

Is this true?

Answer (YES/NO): YES